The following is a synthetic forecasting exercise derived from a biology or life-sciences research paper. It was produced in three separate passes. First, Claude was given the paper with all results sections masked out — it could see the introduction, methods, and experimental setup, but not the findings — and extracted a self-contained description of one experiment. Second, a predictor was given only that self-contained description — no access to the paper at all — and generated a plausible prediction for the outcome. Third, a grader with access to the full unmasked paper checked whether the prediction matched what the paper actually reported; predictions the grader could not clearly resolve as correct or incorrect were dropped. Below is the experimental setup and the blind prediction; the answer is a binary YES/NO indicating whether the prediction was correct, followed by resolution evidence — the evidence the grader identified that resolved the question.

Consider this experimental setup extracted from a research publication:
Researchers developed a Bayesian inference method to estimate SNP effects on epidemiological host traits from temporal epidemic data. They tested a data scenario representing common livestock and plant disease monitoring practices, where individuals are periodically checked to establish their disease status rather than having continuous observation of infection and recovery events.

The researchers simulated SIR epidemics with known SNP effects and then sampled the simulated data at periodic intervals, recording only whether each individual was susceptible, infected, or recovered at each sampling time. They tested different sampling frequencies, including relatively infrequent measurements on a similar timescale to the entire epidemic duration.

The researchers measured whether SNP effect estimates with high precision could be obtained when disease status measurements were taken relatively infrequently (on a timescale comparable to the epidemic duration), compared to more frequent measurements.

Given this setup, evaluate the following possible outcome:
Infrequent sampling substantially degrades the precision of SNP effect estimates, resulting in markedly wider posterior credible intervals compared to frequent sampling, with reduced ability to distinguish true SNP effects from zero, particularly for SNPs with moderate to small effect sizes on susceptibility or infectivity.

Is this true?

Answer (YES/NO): NO